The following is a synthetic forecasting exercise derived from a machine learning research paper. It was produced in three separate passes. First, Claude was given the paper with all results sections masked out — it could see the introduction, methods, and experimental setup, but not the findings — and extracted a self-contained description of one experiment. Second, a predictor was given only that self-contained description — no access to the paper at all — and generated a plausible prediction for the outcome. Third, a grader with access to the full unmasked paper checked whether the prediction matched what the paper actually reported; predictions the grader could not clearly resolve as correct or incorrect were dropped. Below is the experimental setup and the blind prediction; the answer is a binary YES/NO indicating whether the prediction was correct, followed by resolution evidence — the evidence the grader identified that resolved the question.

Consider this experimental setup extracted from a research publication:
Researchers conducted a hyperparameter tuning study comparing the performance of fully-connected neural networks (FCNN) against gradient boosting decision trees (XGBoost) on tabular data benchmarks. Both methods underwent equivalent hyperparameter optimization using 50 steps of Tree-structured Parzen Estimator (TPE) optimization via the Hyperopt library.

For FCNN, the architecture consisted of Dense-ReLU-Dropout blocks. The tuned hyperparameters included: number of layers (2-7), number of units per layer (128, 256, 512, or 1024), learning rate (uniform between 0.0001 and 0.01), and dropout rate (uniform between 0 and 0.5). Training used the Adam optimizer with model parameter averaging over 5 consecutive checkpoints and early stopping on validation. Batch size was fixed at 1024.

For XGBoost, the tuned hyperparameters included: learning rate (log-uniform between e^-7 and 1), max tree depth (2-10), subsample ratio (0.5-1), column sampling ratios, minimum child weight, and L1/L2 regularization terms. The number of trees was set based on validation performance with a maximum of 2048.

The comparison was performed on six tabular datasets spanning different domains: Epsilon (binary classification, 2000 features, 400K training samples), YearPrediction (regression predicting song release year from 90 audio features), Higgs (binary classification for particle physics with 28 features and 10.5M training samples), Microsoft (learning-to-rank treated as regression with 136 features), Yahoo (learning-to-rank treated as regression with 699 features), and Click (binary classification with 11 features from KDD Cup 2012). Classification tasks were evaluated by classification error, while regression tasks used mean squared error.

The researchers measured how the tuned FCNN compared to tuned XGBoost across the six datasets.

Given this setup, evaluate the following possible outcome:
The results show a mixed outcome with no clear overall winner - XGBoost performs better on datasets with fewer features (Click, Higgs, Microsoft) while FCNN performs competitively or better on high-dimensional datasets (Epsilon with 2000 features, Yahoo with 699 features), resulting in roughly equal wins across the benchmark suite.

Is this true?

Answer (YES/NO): NO